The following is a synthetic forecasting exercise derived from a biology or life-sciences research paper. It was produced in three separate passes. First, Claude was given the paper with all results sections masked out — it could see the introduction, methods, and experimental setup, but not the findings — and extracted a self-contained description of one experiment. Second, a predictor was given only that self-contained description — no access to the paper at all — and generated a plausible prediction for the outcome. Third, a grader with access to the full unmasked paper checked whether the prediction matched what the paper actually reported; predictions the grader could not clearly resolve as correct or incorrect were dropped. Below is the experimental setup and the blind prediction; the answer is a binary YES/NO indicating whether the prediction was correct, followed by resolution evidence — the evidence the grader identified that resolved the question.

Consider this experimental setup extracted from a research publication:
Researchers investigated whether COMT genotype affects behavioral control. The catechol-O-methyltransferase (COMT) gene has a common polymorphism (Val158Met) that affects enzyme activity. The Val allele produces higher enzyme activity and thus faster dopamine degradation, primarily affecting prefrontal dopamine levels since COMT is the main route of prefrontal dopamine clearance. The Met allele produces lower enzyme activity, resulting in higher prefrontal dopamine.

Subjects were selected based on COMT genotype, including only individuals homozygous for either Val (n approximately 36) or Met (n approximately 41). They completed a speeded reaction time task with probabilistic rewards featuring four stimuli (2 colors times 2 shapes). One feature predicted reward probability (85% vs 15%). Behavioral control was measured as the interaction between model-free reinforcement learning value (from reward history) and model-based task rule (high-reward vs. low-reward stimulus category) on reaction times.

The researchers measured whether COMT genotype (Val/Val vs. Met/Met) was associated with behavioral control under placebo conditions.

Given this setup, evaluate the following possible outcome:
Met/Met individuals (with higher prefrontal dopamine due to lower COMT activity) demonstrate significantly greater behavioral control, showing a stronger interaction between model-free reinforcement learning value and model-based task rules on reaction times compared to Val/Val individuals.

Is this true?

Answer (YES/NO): NO